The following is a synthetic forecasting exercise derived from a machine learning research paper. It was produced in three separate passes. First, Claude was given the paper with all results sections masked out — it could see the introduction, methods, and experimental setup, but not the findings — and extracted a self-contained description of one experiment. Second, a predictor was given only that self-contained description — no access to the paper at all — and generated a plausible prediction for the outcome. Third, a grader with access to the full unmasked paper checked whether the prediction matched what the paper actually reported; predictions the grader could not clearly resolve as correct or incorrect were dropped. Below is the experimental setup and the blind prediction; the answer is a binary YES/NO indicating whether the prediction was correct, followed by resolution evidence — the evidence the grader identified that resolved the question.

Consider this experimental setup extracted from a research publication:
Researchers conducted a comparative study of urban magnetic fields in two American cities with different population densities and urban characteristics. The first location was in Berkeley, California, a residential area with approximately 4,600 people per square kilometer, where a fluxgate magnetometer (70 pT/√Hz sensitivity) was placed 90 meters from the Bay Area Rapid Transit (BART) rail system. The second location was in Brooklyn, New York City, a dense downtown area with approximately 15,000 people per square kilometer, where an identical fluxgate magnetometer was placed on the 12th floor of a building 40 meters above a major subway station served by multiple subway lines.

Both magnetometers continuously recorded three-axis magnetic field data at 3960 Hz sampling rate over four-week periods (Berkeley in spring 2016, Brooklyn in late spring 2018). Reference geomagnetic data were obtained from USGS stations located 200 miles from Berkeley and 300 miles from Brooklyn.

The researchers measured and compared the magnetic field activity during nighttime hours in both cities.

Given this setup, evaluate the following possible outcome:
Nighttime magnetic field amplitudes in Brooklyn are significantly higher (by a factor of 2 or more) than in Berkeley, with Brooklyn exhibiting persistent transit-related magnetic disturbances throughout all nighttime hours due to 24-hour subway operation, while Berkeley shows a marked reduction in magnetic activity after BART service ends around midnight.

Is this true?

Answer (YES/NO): YES